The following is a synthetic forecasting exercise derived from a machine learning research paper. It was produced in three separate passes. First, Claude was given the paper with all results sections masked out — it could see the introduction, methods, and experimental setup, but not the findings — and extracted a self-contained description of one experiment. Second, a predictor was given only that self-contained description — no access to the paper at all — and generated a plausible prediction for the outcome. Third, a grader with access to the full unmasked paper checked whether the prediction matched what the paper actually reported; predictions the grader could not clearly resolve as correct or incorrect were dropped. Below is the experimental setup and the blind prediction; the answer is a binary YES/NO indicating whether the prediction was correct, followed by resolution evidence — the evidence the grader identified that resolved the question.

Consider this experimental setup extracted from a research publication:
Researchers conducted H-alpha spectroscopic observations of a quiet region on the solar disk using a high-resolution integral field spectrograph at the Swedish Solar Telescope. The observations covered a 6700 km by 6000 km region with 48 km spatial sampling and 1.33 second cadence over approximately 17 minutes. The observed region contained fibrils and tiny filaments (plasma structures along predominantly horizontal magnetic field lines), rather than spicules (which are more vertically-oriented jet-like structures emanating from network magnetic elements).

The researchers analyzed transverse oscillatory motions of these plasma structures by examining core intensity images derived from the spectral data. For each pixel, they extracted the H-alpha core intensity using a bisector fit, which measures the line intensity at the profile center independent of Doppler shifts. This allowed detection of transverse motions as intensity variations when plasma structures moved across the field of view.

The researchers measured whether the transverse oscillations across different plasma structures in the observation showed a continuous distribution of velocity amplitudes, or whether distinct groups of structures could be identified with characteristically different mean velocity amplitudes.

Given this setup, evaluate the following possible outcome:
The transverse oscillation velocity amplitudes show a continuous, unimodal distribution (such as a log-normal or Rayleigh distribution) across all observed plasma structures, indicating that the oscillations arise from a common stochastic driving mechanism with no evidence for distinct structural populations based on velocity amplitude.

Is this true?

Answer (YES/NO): NO